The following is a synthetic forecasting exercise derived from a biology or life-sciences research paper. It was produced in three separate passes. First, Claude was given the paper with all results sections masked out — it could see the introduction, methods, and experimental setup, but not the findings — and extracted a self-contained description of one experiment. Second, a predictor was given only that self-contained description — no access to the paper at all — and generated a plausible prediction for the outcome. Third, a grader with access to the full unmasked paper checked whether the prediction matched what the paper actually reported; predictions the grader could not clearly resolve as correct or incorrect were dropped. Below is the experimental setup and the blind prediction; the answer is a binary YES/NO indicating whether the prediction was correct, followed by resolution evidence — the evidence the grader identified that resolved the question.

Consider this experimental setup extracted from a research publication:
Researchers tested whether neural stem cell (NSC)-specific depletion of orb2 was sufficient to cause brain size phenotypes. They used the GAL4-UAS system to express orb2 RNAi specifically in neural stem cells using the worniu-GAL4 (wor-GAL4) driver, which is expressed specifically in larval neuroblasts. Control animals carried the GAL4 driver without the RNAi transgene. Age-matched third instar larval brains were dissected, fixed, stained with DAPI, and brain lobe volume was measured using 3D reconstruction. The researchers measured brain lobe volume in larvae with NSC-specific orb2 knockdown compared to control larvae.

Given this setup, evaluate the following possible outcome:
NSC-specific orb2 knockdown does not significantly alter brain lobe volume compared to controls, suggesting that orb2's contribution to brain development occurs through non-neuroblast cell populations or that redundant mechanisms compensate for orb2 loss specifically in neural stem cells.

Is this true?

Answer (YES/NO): NO